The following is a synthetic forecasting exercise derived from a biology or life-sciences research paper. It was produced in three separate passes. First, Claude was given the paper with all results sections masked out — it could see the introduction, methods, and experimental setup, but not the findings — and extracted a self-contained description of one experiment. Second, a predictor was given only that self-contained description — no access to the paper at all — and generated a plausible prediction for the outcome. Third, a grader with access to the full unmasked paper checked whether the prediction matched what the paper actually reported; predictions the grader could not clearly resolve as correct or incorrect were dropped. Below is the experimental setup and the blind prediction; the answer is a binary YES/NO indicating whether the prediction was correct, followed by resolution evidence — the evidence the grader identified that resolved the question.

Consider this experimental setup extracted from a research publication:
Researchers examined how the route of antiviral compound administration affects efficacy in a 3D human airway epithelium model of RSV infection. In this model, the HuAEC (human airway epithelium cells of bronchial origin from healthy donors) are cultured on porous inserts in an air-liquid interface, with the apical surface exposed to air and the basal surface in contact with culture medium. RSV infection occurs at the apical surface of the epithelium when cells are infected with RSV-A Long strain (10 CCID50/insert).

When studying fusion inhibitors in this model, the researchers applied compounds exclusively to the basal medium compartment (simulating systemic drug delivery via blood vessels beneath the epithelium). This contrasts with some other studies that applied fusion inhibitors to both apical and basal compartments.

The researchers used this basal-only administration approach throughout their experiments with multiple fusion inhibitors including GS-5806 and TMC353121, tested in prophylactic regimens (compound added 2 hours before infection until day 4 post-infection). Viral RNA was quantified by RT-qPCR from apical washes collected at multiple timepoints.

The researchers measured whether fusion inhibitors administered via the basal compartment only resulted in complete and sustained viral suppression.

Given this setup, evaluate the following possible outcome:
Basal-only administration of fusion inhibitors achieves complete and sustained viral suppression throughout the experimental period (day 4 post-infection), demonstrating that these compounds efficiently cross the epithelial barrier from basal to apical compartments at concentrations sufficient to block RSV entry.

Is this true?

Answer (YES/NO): NO